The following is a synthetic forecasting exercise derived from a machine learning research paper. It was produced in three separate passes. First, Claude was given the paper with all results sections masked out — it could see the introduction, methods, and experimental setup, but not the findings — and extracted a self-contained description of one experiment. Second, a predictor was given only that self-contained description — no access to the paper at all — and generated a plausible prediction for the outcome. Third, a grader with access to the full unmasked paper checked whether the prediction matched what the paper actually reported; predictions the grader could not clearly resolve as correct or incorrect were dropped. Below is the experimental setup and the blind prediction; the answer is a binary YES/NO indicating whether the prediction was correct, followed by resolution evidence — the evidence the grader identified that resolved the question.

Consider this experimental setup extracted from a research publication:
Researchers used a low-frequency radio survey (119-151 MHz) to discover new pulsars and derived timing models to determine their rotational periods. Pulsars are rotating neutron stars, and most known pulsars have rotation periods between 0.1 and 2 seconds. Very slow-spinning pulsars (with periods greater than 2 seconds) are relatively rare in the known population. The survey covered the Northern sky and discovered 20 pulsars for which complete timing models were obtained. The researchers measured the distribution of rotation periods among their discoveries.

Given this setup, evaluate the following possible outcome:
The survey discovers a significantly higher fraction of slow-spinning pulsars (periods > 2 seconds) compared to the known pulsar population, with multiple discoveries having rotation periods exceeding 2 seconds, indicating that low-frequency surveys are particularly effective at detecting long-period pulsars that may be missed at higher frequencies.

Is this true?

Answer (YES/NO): YES